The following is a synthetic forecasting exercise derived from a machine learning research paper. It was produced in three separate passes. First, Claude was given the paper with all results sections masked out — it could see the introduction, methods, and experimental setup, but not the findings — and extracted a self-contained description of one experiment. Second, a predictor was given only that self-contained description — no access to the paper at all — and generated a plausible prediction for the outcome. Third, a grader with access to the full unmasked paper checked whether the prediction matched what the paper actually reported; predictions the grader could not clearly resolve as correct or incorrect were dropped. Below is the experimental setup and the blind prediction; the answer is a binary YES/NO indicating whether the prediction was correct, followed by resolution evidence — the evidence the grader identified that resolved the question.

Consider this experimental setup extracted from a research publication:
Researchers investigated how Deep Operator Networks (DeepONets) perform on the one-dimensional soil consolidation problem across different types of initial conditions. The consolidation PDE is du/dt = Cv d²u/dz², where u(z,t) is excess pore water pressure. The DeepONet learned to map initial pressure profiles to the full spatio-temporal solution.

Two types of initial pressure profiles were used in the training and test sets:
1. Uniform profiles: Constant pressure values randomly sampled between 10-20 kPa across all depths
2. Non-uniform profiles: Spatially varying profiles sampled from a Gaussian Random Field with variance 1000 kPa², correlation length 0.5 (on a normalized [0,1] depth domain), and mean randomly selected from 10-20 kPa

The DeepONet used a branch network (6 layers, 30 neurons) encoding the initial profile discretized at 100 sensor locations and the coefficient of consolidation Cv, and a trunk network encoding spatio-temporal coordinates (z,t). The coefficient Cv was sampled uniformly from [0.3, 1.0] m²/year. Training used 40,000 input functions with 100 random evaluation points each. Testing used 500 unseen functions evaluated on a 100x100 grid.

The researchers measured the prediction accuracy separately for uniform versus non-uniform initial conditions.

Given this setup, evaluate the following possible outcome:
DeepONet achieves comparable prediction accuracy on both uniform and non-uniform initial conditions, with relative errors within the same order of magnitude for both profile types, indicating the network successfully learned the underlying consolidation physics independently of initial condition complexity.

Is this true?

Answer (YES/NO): NO